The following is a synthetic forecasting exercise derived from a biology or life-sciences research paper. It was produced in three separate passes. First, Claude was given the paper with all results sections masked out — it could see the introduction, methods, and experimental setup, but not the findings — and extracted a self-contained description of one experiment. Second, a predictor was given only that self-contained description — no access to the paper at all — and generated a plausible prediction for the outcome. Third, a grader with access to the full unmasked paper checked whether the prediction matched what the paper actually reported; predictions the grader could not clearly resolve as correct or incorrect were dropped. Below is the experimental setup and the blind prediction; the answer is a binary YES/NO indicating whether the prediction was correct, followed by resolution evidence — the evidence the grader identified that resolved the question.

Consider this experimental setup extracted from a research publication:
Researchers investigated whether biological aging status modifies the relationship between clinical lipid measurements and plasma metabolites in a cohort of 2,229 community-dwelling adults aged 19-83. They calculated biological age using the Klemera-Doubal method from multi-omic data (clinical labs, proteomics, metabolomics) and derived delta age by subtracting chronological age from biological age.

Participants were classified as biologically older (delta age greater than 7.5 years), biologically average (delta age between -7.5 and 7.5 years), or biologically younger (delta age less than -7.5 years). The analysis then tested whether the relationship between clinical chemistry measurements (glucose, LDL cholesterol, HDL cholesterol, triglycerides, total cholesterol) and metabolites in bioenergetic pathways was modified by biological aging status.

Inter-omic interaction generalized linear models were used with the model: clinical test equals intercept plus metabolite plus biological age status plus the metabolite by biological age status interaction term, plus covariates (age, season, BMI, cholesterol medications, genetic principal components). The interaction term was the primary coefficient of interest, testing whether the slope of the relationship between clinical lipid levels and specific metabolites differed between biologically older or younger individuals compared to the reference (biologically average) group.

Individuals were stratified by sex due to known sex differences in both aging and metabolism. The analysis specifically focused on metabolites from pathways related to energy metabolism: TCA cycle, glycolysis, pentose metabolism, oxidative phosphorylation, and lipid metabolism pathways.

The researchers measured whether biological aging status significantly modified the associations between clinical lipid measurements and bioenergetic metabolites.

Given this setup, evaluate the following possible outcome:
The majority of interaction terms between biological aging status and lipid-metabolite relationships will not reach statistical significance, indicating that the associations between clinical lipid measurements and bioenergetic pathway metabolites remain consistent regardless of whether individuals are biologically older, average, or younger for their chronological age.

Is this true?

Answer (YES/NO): NO